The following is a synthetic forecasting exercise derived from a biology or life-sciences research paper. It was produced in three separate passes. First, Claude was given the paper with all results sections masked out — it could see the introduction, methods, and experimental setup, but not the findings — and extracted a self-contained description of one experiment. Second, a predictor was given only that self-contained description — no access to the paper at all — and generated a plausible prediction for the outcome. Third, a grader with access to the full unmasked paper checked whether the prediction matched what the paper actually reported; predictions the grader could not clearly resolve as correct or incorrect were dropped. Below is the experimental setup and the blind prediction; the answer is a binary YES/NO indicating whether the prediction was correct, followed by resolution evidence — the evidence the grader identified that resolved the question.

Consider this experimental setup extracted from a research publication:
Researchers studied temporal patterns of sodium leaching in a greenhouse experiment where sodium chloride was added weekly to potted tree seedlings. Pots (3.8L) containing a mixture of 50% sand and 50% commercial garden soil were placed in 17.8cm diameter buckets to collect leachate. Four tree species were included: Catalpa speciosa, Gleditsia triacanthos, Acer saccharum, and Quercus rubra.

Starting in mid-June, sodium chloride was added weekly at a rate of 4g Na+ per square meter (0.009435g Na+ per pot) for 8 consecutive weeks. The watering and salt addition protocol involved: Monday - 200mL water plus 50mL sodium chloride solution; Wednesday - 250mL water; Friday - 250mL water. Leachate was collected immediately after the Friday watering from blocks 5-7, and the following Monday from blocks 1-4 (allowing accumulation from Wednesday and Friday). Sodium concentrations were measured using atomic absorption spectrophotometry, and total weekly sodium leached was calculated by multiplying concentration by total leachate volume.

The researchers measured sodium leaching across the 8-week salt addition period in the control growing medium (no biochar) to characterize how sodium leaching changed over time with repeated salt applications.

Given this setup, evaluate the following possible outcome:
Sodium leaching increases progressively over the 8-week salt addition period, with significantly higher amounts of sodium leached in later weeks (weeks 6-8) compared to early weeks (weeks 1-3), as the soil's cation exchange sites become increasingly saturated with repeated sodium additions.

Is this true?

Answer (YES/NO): NO